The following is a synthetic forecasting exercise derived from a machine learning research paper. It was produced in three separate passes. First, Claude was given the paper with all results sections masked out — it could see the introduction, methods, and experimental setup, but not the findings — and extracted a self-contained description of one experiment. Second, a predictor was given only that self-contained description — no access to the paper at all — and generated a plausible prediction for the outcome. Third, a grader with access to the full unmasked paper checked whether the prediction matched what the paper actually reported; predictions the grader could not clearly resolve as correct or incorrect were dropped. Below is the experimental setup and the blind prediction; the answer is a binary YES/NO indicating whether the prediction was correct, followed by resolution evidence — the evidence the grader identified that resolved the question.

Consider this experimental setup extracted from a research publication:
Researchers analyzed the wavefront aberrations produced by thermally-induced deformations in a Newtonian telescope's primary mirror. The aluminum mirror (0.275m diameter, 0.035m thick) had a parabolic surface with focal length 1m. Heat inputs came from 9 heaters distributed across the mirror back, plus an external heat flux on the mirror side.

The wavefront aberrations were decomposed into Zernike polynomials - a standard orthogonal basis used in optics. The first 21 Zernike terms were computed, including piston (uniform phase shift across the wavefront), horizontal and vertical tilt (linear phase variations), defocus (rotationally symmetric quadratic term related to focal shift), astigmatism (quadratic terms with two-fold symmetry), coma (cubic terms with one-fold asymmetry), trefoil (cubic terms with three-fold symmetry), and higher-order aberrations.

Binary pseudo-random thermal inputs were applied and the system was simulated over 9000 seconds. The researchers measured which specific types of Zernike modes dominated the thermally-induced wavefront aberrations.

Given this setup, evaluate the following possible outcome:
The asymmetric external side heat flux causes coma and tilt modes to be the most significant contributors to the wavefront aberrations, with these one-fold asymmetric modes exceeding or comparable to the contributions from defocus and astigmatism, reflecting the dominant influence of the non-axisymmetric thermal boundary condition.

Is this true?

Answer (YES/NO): NO